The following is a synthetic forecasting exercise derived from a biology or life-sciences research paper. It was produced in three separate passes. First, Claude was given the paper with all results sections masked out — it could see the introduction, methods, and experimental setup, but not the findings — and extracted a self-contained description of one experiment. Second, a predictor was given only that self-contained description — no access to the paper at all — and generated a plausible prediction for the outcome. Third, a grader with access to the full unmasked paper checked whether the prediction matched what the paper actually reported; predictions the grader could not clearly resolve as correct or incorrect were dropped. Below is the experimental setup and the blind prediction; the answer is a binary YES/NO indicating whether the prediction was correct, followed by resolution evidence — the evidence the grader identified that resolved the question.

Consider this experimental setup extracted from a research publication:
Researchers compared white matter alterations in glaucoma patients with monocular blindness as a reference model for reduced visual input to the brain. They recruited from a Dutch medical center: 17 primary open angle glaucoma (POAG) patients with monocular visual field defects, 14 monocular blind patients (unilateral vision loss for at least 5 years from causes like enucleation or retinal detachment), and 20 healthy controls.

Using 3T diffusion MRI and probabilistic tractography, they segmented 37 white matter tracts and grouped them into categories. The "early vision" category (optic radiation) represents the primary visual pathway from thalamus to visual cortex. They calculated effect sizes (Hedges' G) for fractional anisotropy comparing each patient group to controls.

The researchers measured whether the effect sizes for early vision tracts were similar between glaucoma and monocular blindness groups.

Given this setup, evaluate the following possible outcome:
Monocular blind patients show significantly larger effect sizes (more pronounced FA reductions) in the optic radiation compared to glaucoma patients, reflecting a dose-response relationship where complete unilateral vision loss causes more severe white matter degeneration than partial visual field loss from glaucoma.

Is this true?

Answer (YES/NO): NO